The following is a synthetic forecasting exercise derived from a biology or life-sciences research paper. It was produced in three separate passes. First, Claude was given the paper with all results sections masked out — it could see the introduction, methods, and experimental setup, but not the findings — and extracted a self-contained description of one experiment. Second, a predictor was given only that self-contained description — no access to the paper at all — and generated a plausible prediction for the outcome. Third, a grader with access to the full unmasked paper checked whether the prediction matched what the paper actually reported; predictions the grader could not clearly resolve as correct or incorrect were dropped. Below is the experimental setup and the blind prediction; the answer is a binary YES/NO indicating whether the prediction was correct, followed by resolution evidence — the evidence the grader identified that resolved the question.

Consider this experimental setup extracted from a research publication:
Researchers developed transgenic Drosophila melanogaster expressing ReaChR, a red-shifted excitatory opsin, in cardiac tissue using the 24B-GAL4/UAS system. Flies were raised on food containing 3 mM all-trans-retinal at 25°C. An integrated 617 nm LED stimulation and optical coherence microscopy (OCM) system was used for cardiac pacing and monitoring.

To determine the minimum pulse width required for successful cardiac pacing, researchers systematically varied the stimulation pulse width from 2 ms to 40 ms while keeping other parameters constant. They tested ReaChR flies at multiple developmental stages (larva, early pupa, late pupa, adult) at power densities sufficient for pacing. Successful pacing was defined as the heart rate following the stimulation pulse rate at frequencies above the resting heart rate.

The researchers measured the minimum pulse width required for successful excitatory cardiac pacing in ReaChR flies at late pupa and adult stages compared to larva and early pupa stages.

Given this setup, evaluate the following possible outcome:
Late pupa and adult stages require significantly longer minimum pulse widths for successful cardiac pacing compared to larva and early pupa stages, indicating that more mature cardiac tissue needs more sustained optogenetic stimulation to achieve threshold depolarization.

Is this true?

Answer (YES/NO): NO